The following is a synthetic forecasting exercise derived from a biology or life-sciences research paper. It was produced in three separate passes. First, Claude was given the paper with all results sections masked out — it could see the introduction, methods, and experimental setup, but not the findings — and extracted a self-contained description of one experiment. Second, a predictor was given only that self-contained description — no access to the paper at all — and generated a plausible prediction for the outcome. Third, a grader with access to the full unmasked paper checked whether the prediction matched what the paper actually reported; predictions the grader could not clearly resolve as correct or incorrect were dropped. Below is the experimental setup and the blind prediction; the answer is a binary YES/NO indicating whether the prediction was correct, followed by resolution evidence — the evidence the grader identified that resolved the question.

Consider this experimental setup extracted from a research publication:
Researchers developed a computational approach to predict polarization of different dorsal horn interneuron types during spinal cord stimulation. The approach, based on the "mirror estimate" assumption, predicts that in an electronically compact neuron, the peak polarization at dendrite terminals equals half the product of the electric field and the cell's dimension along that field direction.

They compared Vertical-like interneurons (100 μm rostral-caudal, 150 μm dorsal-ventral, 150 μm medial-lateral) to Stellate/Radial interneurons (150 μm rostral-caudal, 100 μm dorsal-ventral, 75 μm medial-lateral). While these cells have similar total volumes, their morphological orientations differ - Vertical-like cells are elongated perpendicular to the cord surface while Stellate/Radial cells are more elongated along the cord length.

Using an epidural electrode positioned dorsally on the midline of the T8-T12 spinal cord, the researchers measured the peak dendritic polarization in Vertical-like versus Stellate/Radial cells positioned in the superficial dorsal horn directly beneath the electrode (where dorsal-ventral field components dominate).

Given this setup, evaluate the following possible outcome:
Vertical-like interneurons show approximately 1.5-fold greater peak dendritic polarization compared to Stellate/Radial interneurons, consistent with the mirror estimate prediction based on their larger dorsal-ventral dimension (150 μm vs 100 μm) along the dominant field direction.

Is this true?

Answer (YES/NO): NO